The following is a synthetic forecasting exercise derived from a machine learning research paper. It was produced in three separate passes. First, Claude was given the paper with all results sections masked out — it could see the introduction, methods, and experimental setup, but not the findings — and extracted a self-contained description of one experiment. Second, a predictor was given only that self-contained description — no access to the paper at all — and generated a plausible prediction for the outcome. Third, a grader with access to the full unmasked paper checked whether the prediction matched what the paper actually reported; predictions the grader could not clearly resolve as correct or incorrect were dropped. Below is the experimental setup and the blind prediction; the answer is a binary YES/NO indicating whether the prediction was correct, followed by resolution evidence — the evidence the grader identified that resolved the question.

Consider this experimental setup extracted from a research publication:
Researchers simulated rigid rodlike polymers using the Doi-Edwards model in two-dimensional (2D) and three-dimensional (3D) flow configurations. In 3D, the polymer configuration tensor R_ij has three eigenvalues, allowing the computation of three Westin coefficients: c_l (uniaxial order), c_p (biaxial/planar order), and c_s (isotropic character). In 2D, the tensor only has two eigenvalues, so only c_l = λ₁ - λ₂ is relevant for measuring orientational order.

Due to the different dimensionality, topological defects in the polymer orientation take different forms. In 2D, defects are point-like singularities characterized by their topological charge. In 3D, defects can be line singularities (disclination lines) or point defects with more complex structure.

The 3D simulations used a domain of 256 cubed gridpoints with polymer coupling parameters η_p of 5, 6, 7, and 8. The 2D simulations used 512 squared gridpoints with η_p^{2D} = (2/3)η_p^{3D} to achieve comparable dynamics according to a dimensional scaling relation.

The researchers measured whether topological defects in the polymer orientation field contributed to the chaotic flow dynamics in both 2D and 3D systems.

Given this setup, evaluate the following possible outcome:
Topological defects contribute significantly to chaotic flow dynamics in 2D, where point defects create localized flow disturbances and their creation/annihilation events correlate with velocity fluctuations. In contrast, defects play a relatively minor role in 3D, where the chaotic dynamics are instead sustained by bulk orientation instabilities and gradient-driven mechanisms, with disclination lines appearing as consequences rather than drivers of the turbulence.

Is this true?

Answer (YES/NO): NO